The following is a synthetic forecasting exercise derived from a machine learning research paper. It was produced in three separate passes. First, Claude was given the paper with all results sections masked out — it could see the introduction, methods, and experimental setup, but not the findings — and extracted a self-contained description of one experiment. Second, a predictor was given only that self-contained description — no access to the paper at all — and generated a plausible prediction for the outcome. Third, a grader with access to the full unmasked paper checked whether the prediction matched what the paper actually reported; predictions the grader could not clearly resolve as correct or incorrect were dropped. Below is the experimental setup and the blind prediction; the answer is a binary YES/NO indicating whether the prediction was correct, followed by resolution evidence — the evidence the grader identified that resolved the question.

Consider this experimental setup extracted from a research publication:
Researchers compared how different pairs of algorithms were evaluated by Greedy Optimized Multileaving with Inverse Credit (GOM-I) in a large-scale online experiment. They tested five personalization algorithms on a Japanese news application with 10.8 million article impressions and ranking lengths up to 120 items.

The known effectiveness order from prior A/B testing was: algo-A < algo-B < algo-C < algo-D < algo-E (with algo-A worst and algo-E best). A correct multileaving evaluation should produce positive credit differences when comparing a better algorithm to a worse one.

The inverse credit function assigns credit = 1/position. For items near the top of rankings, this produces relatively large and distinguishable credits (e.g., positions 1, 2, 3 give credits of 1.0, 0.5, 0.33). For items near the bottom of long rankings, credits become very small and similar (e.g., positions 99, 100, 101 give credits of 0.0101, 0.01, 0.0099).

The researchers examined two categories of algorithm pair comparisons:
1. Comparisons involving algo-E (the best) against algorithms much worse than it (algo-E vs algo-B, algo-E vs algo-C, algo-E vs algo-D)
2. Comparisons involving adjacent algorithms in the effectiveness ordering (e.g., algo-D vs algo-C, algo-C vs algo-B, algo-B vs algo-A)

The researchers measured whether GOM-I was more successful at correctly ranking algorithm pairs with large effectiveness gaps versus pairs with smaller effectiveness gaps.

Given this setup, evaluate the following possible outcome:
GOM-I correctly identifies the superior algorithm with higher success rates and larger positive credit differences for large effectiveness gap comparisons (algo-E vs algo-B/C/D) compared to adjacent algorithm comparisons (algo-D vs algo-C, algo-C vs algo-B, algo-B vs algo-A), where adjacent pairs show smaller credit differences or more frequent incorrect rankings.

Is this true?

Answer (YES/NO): YES